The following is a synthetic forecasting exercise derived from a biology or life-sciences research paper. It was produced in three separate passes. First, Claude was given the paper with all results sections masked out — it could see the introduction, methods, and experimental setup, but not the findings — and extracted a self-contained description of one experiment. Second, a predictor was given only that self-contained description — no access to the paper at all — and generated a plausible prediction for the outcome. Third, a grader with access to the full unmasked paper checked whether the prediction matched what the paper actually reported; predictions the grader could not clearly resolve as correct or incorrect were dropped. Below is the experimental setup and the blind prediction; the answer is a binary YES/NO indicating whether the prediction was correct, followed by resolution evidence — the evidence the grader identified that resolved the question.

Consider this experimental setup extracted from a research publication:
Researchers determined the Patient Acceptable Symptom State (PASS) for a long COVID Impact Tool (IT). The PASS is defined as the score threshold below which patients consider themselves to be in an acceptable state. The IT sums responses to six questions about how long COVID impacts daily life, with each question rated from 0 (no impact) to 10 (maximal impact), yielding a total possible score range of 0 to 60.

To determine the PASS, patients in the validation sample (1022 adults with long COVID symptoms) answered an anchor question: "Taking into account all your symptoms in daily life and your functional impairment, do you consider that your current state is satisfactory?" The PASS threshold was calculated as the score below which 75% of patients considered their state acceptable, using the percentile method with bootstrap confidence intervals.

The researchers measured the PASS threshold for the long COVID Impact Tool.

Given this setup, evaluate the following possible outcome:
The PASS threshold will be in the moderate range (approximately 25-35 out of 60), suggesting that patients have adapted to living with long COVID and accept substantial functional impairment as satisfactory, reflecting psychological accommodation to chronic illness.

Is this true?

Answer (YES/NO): YES